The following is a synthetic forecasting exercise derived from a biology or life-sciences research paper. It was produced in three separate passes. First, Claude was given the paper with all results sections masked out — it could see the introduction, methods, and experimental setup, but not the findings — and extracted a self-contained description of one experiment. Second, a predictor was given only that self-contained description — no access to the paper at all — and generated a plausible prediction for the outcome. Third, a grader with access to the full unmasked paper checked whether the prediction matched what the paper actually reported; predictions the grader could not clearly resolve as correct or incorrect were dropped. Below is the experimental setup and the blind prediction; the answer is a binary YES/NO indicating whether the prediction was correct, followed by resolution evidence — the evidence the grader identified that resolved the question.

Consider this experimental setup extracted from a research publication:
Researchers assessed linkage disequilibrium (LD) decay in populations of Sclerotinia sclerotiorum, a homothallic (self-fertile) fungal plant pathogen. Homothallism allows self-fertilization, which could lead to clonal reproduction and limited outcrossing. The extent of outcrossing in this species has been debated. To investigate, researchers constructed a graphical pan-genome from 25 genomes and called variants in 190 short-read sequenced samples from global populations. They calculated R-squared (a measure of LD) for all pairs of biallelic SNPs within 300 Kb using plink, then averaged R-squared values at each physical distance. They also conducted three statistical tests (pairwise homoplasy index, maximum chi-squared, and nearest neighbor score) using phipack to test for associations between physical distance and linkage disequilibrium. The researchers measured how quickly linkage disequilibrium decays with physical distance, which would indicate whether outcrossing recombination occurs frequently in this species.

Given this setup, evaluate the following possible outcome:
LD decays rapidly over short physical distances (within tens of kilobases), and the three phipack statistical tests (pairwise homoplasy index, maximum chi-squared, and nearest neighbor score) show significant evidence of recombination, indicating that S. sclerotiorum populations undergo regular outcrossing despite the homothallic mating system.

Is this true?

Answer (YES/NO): YES